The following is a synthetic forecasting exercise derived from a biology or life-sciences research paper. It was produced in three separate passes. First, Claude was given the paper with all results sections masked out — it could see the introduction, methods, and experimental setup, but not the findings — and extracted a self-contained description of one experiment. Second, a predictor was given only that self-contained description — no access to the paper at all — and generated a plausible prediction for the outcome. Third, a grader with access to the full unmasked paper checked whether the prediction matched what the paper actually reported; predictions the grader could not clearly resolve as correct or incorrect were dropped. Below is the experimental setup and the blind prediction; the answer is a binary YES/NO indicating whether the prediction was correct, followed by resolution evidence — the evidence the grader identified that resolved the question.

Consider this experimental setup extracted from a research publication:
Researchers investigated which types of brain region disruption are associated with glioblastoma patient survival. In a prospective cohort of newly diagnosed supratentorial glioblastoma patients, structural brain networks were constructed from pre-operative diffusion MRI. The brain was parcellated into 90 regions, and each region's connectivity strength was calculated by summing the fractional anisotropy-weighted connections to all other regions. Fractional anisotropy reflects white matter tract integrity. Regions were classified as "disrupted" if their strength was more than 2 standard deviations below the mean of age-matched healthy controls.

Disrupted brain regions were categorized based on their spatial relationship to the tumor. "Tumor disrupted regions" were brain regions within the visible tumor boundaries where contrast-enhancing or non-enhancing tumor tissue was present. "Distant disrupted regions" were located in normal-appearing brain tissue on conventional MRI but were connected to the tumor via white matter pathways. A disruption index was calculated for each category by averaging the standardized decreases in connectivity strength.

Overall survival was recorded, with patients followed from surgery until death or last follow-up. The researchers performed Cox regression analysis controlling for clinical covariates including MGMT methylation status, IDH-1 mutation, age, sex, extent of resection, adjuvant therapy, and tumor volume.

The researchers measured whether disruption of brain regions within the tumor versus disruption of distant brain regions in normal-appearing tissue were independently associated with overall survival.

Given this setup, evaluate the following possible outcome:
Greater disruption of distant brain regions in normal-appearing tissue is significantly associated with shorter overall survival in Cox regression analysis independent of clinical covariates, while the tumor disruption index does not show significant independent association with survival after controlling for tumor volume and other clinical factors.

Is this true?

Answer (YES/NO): YES